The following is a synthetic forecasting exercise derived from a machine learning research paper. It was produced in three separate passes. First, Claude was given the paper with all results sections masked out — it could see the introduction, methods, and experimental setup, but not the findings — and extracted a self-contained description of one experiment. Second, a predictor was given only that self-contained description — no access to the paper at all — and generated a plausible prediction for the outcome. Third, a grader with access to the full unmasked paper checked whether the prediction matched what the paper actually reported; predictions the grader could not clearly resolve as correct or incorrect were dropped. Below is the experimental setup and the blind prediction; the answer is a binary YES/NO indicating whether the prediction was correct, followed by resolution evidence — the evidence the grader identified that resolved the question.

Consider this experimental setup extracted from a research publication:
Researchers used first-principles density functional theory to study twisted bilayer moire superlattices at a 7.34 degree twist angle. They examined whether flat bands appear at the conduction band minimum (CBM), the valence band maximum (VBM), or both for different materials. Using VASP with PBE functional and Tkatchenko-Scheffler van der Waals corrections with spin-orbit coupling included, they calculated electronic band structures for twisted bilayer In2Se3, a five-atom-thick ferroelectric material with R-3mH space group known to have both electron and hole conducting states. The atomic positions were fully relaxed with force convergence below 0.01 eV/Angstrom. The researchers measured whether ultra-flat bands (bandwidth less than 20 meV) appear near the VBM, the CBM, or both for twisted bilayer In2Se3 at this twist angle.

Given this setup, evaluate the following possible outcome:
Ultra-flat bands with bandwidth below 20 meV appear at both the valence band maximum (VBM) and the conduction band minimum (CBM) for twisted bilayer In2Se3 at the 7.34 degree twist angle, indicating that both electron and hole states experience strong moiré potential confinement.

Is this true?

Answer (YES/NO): NO